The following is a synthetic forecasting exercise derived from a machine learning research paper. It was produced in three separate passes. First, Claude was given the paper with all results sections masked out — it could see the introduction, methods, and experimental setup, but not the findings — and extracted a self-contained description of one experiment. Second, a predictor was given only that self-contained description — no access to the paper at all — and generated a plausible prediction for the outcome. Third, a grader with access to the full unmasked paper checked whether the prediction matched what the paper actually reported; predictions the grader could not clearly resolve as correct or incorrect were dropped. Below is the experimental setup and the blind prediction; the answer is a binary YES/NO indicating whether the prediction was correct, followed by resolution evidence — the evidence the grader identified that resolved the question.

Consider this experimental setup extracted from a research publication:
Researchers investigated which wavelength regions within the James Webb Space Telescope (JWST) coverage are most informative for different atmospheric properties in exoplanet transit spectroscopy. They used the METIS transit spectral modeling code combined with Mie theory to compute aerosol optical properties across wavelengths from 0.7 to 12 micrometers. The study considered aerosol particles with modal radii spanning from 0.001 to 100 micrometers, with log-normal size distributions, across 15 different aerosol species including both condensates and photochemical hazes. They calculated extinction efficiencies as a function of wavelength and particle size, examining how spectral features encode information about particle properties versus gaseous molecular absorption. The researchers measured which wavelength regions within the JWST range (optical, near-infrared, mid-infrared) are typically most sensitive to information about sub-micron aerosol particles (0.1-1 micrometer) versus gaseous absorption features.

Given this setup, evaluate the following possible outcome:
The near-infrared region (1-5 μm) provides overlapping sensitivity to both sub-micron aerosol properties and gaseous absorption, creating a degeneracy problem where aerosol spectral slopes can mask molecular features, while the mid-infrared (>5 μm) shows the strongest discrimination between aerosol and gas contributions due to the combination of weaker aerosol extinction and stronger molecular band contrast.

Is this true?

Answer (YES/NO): NO